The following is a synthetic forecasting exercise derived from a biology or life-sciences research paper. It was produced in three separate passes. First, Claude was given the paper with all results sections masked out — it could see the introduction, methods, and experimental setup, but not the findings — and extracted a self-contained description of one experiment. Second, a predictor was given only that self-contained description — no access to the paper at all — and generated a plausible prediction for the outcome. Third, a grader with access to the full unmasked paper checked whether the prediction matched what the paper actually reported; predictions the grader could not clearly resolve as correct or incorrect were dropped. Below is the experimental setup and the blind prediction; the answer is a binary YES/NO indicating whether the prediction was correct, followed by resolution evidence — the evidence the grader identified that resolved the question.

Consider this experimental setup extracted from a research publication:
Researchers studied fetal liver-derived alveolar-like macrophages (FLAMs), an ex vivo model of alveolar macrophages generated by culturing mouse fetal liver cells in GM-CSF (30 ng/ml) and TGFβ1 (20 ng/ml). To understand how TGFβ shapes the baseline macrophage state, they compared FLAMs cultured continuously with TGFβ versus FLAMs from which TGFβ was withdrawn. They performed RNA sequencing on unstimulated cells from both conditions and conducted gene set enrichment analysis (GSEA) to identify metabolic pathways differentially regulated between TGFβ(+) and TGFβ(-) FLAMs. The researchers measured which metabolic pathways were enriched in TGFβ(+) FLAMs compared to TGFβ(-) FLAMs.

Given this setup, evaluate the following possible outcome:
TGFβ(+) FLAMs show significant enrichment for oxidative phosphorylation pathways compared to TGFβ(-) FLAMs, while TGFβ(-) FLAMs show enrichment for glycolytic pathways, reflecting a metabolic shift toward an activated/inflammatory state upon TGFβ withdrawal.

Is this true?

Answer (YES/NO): NO